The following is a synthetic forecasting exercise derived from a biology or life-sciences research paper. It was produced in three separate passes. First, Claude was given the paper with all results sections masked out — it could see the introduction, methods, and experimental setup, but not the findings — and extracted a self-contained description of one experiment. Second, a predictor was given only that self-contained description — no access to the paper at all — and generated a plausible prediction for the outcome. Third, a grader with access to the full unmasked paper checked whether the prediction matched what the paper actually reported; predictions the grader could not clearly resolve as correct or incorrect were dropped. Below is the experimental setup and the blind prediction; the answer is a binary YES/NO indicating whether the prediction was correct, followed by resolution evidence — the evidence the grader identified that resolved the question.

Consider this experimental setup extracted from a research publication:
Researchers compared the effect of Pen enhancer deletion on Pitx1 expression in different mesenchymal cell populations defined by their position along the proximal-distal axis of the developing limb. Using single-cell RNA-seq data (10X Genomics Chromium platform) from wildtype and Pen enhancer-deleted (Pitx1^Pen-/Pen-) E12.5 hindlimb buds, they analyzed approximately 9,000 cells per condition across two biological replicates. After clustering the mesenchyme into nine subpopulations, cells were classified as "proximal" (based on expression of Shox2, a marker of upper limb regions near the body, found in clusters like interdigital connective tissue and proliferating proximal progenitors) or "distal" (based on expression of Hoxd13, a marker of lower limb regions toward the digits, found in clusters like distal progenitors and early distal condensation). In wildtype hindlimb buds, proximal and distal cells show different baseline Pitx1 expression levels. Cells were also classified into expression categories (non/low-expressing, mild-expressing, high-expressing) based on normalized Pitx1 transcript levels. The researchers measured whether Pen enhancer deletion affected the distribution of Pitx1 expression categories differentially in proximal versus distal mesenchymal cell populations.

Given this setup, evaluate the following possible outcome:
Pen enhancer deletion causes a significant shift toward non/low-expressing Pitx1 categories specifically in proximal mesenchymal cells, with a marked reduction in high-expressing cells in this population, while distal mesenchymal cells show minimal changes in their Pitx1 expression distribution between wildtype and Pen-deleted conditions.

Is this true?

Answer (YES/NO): NO